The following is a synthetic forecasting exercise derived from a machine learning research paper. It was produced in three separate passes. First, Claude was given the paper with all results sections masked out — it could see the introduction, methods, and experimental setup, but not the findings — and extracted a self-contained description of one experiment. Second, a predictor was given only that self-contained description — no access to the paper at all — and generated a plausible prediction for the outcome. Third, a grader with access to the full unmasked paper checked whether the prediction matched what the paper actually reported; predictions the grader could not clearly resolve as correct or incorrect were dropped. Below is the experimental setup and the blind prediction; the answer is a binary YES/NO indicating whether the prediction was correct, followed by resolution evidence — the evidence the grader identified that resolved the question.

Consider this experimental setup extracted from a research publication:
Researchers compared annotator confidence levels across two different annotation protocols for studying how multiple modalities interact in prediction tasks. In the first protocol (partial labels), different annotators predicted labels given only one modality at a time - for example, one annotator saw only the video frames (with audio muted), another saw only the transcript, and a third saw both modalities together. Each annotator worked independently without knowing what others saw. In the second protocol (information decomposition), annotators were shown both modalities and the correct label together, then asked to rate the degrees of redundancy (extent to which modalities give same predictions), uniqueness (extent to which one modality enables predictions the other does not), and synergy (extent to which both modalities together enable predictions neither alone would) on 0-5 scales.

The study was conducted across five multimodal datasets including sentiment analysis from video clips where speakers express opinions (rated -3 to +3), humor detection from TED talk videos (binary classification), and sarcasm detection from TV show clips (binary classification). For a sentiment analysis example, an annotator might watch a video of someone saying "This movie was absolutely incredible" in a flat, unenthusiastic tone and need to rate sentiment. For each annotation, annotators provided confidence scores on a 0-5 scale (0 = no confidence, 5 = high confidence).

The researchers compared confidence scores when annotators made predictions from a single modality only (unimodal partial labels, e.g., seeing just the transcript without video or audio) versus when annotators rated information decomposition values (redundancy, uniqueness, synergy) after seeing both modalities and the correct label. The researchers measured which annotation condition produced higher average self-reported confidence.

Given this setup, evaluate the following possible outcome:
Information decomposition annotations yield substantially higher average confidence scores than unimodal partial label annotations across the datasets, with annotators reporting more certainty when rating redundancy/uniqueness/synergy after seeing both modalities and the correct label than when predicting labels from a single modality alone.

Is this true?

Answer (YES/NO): NO